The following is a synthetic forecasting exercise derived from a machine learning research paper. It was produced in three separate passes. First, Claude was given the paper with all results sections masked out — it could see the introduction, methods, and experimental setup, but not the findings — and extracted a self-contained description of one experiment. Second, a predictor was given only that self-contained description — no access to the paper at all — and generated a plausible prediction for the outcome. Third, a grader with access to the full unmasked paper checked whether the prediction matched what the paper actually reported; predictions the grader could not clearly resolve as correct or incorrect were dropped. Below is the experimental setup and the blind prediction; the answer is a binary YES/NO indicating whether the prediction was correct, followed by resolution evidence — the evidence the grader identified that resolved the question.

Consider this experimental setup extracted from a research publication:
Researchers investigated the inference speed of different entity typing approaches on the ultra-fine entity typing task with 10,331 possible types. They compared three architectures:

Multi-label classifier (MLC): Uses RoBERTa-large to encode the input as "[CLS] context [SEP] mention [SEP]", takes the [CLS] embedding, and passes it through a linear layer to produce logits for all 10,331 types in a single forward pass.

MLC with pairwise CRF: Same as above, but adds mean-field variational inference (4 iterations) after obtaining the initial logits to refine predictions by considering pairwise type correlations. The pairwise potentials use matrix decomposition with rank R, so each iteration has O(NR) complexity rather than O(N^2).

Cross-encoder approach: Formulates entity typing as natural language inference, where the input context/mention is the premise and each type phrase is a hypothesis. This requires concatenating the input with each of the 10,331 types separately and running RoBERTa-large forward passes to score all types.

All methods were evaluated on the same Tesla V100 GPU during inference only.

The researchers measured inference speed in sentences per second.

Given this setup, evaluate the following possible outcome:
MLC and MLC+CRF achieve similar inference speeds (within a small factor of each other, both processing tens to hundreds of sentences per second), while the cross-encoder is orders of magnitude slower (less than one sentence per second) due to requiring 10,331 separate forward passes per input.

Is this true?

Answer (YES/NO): YES